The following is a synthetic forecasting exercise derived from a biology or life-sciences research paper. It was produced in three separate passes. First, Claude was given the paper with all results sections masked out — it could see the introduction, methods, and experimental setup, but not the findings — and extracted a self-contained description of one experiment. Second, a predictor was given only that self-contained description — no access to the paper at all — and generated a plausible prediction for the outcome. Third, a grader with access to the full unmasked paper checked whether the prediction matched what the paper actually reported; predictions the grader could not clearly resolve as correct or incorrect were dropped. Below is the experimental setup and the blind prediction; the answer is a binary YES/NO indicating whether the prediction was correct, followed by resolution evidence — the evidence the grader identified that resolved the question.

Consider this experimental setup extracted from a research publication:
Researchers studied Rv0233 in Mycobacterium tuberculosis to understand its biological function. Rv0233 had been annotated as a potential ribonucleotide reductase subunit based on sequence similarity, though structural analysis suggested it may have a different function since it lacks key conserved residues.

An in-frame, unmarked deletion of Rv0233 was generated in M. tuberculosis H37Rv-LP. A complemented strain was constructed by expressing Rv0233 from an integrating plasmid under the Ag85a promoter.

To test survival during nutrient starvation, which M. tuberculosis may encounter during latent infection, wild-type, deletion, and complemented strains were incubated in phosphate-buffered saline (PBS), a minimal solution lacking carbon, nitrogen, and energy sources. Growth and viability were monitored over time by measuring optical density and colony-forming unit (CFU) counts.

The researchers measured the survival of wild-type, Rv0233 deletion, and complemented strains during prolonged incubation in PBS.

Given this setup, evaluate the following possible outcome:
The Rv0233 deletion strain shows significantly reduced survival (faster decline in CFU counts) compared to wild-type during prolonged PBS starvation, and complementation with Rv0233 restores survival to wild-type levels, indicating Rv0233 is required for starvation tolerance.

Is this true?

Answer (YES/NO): NO